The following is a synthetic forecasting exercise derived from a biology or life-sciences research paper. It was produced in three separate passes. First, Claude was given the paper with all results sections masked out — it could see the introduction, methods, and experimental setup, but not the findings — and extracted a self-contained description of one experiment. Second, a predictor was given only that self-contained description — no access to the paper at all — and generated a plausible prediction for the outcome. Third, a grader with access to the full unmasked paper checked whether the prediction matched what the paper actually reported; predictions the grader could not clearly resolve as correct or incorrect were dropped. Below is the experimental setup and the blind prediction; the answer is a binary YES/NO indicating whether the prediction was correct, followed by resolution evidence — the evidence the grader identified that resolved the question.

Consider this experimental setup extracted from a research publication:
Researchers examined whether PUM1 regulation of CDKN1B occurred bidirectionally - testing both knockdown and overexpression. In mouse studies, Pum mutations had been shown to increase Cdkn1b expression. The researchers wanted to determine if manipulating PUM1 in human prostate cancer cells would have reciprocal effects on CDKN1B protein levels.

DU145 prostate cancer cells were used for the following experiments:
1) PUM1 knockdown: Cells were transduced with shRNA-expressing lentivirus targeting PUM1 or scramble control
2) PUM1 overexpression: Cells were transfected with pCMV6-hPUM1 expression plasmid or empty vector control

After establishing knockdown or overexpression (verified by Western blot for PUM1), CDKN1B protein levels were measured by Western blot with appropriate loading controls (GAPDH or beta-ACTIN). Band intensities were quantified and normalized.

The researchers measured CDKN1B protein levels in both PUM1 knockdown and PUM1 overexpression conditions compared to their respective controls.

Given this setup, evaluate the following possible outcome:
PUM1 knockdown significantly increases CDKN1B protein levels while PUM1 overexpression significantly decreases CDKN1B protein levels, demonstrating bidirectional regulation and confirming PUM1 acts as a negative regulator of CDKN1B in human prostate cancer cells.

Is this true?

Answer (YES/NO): YES